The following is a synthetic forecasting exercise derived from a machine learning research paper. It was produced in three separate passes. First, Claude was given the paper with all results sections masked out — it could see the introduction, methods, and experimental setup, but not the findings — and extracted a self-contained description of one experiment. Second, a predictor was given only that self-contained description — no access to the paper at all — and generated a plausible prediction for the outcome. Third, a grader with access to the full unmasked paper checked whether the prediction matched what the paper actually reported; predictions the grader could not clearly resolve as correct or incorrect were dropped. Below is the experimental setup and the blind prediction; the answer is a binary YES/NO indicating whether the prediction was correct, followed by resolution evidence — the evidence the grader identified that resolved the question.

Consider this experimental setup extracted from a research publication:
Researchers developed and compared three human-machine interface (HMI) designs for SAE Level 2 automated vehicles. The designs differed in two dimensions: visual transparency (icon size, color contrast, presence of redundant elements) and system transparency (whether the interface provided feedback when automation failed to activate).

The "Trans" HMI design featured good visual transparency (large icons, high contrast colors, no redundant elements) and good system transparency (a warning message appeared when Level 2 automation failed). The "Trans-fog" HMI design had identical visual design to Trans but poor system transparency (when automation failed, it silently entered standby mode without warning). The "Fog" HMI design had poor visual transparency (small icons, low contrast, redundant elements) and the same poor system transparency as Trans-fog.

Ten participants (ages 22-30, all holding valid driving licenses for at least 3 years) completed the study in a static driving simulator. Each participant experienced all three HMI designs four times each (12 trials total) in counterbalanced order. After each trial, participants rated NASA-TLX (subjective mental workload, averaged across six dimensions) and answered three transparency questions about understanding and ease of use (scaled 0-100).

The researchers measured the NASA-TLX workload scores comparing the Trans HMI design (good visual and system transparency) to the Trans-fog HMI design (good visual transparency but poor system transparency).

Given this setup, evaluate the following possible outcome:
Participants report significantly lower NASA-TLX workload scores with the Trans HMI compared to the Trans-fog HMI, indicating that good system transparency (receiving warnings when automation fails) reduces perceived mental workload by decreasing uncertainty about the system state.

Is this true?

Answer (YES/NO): YES